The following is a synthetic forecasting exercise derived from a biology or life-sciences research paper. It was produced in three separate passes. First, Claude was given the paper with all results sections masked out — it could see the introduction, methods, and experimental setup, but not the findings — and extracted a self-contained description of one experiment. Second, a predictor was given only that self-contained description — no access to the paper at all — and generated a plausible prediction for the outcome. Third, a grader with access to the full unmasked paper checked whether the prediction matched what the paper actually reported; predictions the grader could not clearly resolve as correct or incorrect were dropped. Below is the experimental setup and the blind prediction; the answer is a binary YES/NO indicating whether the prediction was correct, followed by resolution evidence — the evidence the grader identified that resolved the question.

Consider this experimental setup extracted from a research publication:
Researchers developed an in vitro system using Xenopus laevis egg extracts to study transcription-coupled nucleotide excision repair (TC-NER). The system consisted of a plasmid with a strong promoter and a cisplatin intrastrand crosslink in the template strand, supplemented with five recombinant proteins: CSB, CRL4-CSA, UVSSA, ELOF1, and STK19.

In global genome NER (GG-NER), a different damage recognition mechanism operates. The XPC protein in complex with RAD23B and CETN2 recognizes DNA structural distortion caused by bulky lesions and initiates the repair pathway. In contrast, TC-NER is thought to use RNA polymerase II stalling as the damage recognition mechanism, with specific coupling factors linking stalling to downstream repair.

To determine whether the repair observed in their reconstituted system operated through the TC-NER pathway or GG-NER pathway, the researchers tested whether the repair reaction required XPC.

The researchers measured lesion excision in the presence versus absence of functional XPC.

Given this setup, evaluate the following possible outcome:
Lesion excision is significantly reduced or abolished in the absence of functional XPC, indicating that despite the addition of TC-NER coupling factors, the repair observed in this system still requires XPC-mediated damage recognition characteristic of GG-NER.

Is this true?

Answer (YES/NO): NO